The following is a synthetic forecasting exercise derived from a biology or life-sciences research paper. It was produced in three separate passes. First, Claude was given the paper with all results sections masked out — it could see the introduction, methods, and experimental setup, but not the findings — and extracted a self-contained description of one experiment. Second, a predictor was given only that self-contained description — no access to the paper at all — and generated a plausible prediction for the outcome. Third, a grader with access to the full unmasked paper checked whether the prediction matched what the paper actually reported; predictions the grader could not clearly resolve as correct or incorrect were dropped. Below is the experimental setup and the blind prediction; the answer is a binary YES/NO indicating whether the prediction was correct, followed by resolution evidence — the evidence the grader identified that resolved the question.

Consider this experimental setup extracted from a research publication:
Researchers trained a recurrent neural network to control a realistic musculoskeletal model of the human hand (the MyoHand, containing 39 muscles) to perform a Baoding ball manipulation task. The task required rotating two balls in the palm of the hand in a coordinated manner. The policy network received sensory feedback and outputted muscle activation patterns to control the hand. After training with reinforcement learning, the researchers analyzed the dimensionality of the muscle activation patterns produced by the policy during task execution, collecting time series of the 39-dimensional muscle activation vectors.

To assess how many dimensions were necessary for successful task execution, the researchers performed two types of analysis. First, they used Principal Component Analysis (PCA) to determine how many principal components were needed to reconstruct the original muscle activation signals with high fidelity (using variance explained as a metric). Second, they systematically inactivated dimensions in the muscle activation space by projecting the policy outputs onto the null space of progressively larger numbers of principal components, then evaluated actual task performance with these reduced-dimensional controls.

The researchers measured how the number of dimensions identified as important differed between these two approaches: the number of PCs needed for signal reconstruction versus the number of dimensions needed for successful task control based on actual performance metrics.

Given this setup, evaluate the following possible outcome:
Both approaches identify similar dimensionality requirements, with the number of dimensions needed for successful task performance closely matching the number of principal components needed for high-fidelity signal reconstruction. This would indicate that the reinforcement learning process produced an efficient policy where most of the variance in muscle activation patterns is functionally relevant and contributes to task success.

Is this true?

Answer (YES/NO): NO